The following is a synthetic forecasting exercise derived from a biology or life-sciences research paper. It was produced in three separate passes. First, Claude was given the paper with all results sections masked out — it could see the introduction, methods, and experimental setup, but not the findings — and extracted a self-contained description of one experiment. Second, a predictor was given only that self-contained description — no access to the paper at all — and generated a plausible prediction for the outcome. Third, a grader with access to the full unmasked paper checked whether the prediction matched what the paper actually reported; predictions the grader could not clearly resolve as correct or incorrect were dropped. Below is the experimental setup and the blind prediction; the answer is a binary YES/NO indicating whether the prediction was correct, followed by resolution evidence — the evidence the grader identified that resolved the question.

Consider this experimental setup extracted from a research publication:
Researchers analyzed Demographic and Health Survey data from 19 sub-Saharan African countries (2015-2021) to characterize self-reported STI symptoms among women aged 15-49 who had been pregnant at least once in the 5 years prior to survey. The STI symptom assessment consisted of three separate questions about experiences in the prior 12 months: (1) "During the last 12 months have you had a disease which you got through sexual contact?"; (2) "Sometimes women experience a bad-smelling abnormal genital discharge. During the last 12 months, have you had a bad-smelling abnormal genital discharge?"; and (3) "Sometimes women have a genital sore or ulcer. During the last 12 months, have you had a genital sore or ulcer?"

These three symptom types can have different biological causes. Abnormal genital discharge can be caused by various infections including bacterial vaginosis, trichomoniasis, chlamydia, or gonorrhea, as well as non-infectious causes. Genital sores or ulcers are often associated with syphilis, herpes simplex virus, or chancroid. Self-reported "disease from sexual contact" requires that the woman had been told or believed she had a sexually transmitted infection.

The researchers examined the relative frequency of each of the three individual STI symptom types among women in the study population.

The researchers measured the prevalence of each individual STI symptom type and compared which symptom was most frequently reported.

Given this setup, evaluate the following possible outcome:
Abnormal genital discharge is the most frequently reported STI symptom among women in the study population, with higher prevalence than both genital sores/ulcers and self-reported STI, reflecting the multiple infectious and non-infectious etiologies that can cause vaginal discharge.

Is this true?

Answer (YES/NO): YES